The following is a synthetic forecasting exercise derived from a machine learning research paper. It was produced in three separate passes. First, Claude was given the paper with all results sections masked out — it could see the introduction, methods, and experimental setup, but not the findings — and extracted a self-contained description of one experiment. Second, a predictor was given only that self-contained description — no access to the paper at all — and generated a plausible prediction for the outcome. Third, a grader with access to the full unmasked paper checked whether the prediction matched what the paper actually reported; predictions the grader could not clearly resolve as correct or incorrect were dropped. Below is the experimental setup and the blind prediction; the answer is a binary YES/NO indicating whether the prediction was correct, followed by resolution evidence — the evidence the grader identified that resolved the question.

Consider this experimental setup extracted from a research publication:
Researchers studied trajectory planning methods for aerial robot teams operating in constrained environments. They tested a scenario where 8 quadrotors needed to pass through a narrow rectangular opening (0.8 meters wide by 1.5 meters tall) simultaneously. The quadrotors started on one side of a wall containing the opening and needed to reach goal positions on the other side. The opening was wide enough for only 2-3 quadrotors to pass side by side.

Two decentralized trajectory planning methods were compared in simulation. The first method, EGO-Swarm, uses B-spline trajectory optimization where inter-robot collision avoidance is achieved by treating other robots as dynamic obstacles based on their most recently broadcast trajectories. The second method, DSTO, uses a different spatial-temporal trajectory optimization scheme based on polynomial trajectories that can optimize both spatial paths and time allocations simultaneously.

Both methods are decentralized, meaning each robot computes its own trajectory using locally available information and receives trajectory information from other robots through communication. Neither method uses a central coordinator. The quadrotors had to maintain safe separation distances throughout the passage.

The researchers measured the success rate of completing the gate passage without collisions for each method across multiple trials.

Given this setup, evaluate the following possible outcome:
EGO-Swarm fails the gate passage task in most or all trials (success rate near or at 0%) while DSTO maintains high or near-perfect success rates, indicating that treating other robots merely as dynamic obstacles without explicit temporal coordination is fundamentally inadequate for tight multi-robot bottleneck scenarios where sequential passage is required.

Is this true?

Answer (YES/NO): NO